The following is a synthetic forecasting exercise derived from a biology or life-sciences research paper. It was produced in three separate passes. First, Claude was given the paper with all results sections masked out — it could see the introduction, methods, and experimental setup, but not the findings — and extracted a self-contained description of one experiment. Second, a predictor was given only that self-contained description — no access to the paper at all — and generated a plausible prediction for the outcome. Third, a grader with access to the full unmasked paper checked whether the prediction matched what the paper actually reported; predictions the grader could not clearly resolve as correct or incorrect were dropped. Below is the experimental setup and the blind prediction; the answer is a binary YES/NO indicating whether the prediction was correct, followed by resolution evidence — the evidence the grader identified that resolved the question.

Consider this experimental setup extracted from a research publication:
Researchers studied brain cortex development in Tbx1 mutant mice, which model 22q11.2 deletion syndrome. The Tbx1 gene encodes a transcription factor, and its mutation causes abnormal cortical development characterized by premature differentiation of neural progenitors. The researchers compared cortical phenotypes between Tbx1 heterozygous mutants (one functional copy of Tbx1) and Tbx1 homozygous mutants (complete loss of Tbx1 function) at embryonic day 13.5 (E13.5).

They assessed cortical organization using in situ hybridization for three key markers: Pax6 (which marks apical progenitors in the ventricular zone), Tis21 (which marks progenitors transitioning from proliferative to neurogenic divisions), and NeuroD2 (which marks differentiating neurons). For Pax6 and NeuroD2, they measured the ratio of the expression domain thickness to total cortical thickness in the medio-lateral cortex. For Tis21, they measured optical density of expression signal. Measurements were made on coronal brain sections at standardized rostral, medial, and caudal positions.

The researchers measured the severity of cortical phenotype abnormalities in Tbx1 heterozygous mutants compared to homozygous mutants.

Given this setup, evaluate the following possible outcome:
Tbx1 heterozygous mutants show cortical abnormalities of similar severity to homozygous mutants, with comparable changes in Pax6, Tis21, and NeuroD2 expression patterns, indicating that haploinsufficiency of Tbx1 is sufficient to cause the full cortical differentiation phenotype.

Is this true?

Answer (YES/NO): YES